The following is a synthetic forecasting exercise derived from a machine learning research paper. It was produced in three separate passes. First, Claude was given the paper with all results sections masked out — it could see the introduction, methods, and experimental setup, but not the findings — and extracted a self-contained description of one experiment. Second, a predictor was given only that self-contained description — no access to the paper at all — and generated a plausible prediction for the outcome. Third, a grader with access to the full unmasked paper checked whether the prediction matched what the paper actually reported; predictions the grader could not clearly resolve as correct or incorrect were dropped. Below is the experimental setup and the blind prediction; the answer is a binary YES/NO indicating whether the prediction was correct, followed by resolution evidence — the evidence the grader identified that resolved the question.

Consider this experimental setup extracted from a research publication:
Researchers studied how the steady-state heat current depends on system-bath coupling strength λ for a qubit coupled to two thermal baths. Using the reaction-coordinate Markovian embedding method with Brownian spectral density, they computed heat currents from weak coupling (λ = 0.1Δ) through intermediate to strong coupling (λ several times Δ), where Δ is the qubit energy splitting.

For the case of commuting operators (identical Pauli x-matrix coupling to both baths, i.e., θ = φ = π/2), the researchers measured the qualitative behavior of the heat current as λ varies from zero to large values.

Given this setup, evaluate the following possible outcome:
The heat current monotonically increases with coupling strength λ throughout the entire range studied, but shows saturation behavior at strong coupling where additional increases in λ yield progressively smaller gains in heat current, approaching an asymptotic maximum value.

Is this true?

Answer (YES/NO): NO